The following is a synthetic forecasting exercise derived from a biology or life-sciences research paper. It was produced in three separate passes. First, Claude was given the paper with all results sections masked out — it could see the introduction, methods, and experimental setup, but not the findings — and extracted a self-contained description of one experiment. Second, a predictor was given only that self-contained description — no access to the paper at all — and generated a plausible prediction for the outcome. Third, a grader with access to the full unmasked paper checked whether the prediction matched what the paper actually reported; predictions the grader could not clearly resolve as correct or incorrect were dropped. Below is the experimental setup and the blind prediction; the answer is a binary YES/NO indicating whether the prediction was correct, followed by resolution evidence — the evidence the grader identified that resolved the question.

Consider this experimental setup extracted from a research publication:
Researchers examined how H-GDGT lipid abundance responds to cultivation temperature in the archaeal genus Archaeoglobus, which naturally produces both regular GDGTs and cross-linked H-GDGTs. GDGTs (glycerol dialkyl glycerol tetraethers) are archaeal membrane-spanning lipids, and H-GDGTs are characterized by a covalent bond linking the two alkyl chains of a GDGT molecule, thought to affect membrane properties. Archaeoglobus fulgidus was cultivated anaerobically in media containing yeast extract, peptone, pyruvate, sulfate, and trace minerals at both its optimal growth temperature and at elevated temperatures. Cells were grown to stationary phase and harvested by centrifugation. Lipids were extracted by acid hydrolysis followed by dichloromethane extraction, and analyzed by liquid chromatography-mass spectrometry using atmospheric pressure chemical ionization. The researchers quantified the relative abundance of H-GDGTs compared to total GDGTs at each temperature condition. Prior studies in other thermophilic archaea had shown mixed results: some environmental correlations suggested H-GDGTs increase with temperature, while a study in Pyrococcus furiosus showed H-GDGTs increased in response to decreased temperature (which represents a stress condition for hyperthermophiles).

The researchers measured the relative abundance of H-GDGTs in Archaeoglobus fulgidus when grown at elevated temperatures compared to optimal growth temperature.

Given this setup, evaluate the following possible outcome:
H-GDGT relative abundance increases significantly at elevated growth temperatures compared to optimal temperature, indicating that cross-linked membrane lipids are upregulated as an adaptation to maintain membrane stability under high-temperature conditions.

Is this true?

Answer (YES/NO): YES